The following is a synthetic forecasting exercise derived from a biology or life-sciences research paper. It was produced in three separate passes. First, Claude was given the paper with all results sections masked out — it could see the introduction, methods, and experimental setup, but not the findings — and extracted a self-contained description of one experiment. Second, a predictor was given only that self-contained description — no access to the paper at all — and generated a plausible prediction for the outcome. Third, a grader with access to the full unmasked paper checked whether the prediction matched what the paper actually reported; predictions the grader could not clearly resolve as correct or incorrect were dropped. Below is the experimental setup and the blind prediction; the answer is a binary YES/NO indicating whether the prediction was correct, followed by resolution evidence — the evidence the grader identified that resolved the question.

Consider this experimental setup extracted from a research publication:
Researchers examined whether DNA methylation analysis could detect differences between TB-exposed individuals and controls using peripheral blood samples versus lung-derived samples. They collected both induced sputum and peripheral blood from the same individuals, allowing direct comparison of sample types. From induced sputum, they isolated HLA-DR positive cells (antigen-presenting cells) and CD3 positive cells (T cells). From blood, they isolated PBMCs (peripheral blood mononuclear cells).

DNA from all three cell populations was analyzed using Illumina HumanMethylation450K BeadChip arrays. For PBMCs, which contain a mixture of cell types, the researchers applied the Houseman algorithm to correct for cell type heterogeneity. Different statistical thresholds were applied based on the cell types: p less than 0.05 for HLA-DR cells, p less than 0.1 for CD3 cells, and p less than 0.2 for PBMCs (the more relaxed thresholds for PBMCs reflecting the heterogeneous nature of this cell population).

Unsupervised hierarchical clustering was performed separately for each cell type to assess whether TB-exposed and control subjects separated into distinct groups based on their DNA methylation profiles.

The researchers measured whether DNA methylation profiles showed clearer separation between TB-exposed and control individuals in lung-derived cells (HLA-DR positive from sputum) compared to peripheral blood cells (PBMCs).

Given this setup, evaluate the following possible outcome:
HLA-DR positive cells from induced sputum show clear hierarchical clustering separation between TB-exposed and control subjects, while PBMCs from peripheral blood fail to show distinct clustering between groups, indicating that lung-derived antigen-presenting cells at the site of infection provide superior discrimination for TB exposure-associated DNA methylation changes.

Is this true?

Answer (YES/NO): YES